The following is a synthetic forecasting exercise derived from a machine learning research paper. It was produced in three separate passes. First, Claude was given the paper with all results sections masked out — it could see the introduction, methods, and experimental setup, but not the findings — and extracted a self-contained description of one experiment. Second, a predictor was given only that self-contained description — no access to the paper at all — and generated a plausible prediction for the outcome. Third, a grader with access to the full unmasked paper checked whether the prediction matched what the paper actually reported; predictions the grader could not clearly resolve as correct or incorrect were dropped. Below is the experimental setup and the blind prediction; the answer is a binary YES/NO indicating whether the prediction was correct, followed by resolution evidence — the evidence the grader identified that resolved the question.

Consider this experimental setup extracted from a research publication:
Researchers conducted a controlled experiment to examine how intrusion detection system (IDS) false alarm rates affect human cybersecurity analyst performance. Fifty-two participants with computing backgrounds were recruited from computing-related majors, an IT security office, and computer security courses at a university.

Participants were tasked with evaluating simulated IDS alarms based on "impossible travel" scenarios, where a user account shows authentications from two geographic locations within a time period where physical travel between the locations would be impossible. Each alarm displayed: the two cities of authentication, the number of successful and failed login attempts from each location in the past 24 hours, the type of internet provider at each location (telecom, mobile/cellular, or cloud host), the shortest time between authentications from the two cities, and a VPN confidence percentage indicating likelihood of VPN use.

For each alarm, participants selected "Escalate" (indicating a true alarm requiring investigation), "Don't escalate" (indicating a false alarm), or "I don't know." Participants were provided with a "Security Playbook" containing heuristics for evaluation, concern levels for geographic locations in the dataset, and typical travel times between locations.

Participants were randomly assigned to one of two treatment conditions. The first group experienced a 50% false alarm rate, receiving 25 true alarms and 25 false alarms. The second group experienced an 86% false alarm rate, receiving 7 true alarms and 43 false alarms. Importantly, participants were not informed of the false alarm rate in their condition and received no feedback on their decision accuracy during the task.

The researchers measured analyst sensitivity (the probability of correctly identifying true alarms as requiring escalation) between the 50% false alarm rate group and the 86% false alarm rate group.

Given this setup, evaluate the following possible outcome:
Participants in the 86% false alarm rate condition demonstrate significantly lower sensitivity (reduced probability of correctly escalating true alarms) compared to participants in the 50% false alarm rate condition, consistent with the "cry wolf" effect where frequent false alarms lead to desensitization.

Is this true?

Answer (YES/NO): NO